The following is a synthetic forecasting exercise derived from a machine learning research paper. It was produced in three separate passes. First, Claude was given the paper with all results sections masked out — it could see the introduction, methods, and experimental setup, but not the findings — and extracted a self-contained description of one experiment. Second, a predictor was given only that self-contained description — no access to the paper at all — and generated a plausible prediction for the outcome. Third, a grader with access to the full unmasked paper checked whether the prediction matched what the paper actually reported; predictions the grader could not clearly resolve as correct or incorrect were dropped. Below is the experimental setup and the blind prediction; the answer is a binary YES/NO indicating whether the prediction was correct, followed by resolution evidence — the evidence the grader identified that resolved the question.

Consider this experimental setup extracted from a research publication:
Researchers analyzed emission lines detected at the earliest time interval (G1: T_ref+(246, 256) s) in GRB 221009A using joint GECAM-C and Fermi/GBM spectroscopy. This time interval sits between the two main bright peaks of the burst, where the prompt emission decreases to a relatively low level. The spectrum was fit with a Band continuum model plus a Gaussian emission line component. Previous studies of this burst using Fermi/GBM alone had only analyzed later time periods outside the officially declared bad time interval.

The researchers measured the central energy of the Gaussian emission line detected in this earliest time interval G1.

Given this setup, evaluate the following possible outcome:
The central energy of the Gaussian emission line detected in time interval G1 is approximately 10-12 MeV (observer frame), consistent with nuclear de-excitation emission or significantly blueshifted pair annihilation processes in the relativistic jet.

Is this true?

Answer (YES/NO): NO